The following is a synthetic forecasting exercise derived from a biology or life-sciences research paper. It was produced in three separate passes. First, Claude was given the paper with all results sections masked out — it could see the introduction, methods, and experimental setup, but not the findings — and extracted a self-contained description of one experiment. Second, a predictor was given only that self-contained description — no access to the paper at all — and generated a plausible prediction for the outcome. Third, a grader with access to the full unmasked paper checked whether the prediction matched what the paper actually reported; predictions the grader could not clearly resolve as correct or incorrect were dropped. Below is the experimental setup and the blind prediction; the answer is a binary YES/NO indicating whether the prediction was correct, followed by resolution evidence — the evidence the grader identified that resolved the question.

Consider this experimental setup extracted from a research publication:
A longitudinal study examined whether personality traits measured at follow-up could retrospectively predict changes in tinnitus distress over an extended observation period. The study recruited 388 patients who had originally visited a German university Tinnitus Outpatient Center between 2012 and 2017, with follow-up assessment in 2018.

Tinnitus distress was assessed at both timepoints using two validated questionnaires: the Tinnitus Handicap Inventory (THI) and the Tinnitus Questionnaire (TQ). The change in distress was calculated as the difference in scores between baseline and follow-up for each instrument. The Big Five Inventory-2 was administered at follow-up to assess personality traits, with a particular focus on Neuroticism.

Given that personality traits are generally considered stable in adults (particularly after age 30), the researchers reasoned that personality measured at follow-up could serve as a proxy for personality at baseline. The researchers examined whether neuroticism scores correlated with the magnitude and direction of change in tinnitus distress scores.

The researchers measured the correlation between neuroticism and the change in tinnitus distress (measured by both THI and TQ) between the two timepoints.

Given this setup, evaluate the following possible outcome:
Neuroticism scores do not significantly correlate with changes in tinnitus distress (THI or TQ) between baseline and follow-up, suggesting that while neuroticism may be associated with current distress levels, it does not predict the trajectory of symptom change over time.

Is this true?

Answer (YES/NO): YES